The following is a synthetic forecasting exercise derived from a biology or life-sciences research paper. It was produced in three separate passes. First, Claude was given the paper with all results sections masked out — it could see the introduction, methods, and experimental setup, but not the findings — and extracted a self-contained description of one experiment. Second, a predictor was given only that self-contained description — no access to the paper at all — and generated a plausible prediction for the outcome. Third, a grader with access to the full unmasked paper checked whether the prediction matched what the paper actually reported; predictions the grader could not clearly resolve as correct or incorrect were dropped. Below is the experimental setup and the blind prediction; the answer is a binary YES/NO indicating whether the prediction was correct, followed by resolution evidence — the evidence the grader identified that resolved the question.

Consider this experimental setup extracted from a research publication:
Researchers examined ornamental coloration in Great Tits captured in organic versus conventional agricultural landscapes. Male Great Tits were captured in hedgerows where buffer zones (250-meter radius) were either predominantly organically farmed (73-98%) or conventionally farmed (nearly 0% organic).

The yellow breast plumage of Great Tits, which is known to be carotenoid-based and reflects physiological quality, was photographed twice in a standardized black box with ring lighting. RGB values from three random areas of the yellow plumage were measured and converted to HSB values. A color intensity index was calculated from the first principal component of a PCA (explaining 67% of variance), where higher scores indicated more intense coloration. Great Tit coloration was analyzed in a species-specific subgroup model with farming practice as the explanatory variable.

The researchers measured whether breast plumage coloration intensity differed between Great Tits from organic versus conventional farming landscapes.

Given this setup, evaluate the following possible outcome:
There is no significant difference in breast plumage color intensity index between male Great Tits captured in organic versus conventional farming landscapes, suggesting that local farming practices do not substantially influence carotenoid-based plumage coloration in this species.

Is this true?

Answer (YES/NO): YES